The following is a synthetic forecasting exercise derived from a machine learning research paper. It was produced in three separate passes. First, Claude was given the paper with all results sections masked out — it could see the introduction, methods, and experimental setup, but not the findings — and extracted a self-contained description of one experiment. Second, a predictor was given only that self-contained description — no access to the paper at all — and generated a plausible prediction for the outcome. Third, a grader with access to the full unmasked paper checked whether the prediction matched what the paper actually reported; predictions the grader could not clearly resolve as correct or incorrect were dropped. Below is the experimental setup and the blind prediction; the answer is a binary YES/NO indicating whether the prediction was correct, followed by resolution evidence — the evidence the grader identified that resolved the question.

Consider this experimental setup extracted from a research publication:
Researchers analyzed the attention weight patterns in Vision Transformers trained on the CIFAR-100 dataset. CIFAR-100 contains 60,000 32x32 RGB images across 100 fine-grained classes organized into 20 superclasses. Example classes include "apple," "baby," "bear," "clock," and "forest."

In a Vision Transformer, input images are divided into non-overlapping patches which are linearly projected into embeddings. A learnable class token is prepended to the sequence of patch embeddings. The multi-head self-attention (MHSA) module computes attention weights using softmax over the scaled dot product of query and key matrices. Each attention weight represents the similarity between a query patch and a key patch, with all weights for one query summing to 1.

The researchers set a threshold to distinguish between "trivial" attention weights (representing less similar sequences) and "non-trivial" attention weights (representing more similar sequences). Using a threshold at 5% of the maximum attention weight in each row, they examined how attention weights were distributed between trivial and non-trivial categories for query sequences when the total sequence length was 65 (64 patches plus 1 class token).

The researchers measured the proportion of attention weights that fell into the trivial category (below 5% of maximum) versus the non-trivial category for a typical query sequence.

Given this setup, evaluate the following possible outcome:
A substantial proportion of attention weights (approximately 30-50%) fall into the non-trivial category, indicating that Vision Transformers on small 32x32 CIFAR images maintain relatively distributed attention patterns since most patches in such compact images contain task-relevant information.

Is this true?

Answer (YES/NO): NO